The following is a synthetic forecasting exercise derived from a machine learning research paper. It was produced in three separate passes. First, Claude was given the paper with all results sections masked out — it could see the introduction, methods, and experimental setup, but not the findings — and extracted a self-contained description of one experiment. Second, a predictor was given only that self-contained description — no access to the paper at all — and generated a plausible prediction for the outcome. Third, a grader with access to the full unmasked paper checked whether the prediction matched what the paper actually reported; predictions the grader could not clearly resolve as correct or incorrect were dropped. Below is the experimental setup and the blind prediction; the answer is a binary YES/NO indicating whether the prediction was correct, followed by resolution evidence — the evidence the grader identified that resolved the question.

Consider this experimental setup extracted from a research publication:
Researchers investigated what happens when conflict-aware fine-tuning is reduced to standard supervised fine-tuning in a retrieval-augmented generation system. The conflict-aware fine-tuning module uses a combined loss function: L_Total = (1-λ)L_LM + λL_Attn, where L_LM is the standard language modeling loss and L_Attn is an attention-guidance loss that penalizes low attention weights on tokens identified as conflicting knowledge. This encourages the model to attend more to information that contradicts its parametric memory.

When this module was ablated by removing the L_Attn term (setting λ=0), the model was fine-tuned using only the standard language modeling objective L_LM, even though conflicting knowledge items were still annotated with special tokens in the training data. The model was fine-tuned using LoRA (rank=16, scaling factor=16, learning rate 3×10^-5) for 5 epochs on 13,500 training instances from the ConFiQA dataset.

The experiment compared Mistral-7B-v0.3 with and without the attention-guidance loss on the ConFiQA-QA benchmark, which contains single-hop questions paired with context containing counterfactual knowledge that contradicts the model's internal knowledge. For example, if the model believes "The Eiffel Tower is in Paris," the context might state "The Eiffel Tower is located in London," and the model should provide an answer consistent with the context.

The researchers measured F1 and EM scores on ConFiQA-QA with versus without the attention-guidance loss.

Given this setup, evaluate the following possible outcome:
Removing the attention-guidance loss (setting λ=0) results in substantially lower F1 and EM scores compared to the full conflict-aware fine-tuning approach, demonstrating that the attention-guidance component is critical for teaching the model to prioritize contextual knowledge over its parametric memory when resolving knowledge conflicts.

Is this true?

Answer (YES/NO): YES